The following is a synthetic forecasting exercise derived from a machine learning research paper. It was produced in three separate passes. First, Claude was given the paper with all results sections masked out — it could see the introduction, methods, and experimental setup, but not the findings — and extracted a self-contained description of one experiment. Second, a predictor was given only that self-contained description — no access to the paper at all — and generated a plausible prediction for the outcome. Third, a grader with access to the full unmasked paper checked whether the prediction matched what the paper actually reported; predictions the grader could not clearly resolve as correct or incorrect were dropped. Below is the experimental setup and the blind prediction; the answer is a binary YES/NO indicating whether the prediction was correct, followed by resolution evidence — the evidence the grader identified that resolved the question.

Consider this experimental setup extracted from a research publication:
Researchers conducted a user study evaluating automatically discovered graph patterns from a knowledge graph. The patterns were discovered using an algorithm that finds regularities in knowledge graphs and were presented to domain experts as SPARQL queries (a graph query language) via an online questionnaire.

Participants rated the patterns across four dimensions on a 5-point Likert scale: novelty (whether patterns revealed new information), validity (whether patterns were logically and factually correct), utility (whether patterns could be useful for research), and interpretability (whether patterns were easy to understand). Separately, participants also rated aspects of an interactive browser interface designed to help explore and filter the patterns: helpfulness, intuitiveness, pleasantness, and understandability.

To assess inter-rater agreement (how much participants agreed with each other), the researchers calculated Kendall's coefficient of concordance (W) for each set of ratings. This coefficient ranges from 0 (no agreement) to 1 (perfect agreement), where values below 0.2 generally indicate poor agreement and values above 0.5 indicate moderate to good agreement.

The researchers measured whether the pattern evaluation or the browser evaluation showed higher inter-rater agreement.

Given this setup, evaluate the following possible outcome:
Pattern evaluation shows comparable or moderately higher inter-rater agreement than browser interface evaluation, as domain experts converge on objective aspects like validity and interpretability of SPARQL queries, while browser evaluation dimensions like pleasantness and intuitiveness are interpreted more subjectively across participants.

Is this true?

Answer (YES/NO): YES